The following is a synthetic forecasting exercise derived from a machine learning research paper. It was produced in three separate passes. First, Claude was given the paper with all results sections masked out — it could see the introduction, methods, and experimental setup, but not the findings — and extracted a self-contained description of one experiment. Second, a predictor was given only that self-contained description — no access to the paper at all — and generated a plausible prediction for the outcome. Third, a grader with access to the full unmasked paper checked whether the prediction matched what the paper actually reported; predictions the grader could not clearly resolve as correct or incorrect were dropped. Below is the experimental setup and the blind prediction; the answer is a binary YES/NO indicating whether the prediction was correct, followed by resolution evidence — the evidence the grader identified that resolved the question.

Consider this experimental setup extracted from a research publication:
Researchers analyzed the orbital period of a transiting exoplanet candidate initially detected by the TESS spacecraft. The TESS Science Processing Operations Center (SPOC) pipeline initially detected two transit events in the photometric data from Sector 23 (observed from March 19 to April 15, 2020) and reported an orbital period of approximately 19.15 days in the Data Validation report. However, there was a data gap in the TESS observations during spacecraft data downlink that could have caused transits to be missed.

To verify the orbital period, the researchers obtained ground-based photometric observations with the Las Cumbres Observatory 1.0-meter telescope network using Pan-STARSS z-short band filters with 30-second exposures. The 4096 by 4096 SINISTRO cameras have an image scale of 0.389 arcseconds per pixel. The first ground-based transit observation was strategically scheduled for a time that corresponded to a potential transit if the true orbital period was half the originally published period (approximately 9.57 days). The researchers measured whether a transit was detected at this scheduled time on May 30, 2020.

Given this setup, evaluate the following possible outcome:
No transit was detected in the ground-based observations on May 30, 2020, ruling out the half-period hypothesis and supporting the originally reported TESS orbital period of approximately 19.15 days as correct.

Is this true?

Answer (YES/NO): NO